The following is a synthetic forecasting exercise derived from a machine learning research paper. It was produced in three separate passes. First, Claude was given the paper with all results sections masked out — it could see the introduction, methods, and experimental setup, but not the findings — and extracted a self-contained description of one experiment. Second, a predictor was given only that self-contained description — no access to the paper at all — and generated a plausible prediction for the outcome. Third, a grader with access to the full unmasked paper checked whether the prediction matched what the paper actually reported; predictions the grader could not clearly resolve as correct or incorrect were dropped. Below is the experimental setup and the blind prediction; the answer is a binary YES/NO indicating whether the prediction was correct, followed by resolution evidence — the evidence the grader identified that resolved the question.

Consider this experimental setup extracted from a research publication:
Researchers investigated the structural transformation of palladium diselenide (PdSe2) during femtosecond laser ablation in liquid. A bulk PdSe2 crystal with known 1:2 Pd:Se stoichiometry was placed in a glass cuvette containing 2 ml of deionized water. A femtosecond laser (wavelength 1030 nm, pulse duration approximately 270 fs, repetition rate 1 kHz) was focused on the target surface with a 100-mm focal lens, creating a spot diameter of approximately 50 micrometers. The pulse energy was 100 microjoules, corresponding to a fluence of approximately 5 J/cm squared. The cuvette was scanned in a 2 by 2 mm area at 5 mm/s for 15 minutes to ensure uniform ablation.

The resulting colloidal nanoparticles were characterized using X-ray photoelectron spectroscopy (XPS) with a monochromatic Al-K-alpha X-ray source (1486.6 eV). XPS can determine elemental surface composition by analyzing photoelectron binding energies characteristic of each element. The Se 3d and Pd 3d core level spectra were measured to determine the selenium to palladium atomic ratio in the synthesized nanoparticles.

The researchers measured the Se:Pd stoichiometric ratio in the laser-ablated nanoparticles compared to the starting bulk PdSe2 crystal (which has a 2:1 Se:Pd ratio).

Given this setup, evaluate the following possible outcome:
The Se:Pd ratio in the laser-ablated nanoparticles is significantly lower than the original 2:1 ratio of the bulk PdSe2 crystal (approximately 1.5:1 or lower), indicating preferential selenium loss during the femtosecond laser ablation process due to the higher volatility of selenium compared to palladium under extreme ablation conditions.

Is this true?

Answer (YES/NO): YES